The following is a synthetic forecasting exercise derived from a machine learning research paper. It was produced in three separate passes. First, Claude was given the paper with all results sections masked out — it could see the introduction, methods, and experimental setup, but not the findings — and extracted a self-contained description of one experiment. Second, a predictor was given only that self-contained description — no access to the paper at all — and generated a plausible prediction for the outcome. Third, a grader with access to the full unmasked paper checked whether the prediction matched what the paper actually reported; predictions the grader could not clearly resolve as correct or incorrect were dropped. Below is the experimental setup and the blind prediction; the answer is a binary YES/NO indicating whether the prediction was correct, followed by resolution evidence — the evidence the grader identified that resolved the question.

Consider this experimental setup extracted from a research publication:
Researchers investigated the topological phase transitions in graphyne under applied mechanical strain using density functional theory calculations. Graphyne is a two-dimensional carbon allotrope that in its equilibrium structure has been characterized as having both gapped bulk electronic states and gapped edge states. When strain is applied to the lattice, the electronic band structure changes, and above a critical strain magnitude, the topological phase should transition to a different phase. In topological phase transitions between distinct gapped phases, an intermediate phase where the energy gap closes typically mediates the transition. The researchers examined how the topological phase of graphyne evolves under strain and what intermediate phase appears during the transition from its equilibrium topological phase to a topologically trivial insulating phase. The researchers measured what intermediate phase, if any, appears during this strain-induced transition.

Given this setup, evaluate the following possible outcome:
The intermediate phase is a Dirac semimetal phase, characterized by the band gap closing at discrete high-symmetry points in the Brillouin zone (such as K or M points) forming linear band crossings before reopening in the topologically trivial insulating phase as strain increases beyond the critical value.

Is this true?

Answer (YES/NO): NO